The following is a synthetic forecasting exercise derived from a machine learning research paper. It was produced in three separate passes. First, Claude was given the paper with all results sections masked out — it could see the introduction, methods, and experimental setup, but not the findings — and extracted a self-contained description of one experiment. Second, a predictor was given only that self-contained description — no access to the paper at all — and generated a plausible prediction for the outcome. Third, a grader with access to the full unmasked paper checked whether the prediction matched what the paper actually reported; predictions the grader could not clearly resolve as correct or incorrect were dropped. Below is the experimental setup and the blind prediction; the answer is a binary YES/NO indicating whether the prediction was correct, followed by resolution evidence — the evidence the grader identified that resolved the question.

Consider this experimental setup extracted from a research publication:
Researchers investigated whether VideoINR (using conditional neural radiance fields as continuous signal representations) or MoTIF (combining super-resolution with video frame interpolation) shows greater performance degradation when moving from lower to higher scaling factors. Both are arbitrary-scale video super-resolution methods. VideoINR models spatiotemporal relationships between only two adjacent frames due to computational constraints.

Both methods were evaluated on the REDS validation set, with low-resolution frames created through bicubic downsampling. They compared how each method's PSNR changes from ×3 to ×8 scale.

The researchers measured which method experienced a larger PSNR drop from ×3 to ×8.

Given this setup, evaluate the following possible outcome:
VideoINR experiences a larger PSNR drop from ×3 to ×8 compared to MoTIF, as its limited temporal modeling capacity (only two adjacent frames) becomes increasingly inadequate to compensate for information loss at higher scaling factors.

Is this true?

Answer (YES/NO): YES